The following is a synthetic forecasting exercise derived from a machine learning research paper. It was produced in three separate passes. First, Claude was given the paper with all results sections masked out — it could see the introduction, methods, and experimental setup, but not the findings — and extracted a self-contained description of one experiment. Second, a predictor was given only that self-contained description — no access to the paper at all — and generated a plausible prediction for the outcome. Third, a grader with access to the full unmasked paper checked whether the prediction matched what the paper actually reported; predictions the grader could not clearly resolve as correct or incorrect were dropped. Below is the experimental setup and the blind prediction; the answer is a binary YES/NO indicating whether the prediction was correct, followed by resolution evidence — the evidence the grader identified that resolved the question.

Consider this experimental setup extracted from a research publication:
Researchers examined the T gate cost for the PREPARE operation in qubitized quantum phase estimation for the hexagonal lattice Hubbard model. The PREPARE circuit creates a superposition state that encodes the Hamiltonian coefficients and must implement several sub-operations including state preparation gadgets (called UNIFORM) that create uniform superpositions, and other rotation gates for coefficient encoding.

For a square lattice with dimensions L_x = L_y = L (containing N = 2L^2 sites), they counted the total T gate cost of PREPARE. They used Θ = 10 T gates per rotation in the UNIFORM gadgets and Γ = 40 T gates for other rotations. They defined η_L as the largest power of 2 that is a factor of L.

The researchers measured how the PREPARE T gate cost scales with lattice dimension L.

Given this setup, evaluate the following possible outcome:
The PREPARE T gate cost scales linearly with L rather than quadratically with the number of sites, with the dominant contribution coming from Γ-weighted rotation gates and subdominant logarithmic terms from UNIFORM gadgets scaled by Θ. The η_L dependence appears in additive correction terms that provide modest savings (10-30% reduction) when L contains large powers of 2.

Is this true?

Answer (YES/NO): NO